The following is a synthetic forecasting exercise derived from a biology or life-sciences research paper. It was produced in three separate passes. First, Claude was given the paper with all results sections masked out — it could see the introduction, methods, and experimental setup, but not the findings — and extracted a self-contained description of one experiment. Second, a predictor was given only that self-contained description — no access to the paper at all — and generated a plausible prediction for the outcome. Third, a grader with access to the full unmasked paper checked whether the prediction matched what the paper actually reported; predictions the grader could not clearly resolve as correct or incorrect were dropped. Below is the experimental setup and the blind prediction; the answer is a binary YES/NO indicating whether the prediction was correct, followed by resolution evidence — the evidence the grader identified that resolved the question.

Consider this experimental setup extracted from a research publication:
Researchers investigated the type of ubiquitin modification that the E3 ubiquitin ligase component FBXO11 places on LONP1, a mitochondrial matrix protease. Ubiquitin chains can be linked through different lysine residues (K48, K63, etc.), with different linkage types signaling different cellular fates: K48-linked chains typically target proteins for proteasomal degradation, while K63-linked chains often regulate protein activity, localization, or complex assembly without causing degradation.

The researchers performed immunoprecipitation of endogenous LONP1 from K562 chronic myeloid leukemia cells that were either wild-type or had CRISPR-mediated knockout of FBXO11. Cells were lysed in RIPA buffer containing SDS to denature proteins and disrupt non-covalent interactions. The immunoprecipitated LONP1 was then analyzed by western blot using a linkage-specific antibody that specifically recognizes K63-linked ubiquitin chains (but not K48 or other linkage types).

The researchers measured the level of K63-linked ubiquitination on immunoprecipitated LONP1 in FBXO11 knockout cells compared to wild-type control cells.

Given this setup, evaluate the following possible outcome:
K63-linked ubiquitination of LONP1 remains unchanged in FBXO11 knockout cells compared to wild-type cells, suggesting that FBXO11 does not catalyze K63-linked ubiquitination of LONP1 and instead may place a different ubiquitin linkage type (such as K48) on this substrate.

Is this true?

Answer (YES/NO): NO